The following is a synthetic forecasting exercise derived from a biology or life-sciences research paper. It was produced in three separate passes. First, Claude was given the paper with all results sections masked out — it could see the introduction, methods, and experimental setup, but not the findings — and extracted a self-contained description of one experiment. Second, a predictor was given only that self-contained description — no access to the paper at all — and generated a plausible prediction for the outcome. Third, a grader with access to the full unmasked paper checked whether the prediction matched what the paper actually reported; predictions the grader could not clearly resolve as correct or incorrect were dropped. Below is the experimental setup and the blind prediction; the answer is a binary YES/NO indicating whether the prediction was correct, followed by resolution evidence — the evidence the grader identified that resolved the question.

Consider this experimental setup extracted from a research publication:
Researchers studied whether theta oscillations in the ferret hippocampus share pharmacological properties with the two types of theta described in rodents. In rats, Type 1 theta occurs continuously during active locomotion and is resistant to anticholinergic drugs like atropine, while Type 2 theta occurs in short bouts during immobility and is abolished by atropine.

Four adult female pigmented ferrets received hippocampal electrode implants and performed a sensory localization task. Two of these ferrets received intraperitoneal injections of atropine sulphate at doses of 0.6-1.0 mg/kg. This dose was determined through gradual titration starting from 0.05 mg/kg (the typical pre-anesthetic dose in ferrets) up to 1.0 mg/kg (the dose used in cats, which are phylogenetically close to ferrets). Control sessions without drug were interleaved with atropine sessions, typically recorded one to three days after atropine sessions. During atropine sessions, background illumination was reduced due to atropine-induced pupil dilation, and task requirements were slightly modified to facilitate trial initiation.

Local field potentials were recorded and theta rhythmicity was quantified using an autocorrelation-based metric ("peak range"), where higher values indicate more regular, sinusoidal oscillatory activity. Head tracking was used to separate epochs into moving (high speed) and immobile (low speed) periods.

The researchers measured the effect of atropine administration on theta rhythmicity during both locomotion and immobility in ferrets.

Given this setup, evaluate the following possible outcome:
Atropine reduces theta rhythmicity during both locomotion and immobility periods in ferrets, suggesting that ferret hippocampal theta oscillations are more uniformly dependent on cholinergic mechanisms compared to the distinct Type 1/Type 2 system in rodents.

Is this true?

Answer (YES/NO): NO